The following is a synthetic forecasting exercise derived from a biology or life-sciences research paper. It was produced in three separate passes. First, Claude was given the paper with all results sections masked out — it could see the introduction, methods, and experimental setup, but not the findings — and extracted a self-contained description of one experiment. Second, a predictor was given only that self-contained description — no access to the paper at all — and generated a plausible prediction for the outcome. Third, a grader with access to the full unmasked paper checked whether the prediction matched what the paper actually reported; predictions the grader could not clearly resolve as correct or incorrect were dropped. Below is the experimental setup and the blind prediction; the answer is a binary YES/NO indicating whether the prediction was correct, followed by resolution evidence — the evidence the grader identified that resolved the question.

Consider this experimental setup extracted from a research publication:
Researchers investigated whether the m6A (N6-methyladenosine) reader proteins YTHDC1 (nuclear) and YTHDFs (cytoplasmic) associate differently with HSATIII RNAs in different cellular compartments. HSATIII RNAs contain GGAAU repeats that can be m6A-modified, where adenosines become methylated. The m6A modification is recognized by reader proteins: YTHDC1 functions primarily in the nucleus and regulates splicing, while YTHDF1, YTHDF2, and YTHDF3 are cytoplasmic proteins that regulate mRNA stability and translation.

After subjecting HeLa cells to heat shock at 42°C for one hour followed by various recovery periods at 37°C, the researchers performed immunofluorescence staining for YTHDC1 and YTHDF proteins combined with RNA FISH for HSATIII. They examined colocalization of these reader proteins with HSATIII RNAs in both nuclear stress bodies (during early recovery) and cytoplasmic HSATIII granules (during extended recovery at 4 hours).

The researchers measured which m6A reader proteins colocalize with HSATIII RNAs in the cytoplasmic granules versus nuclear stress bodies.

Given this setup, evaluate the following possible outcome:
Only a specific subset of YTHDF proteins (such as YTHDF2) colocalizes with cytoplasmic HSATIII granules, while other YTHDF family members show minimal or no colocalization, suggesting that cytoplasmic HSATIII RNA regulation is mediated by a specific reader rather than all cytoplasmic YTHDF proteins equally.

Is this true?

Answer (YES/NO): NO